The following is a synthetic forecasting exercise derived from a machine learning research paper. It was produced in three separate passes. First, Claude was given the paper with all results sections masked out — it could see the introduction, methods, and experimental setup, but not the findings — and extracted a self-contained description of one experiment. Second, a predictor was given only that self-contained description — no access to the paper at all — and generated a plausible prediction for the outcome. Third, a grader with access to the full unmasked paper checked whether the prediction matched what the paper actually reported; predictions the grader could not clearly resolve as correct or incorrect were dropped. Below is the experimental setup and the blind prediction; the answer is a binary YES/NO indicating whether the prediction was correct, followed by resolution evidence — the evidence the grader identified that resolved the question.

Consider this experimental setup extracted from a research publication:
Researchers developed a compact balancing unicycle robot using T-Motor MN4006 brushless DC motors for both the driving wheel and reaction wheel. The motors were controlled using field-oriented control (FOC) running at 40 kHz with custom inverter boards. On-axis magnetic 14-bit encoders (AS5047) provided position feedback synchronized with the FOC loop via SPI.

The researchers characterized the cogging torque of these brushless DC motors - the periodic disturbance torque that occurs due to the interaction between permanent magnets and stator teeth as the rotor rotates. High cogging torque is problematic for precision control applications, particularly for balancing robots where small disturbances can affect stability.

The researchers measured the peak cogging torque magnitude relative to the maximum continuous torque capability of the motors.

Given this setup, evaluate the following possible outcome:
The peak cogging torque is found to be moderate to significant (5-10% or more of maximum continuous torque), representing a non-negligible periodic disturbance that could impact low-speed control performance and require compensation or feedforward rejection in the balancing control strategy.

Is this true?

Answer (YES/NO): NO